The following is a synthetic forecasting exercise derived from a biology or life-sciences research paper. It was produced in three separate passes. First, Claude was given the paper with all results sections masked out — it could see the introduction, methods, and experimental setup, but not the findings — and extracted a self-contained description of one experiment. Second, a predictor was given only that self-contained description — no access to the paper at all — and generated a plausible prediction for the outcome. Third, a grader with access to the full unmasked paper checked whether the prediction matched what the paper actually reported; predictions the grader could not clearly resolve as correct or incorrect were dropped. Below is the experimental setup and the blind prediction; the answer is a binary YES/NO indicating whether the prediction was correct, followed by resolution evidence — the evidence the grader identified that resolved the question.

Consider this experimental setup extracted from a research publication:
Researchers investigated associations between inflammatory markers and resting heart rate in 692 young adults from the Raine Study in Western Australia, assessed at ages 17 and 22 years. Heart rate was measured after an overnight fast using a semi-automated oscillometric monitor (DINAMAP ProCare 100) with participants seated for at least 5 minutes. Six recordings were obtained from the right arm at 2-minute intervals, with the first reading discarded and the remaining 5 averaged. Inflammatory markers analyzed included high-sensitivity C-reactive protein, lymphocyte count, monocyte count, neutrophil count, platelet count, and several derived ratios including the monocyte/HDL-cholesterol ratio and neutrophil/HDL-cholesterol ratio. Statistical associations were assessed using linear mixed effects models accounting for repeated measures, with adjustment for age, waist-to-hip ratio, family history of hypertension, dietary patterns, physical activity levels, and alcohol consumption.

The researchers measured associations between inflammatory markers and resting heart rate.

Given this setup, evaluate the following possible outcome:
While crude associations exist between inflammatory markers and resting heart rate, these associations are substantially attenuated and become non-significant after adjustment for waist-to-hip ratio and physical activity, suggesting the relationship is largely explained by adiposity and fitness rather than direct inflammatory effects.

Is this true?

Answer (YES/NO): NO